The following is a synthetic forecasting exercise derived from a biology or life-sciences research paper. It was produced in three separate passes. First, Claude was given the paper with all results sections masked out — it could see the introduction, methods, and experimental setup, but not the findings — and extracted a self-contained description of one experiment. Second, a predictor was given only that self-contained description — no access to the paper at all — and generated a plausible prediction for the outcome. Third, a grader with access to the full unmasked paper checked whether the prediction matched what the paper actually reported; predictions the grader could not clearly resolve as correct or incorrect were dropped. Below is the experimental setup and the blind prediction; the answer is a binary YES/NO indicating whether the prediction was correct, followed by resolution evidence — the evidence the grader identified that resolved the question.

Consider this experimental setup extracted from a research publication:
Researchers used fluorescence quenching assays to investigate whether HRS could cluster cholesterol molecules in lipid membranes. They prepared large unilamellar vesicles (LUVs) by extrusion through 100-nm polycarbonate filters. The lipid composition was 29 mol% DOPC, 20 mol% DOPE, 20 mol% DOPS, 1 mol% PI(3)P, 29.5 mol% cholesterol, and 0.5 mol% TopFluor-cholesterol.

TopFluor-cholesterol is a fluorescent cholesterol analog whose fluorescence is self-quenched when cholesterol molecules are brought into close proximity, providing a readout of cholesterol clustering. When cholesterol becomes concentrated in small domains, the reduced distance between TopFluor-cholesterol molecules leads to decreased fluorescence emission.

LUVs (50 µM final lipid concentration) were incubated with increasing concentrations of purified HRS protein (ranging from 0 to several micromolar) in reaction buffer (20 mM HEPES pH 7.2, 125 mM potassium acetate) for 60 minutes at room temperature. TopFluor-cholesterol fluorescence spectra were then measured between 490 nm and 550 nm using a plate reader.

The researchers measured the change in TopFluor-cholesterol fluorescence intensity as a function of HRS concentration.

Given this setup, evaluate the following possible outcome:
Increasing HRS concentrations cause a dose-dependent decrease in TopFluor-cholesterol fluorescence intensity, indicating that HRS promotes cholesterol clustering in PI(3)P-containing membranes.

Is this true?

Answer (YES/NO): YES